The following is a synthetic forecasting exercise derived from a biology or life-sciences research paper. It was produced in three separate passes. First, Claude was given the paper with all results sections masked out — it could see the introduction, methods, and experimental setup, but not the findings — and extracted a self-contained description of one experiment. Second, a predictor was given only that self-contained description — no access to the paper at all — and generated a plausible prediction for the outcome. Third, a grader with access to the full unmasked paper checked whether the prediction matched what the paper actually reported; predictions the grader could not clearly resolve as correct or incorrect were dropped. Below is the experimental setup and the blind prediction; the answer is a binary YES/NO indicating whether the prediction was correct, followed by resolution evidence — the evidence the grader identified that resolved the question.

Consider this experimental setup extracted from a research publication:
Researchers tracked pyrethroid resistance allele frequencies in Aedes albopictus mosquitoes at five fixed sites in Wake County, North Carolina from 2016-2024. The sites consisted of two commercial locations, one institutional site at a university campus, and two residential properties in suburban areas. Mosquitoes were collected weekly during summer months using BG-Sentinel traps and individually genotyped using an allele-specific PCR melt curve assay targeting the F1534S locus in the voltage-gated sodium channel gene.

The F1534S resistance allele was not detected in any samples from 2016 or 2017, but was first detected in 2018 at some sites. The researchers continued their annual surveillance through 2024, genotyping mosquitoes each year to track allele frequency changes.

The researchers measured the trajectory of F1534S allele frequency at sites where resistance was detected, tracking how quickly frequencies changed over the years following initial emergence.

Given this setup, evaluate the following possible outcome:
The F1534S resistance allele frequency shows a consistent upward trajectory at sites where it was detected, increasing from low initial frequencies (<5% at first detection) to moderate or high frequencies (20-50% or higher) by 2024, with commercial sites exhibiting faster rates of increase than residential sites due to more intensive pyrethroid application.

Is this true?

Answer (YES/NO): NO